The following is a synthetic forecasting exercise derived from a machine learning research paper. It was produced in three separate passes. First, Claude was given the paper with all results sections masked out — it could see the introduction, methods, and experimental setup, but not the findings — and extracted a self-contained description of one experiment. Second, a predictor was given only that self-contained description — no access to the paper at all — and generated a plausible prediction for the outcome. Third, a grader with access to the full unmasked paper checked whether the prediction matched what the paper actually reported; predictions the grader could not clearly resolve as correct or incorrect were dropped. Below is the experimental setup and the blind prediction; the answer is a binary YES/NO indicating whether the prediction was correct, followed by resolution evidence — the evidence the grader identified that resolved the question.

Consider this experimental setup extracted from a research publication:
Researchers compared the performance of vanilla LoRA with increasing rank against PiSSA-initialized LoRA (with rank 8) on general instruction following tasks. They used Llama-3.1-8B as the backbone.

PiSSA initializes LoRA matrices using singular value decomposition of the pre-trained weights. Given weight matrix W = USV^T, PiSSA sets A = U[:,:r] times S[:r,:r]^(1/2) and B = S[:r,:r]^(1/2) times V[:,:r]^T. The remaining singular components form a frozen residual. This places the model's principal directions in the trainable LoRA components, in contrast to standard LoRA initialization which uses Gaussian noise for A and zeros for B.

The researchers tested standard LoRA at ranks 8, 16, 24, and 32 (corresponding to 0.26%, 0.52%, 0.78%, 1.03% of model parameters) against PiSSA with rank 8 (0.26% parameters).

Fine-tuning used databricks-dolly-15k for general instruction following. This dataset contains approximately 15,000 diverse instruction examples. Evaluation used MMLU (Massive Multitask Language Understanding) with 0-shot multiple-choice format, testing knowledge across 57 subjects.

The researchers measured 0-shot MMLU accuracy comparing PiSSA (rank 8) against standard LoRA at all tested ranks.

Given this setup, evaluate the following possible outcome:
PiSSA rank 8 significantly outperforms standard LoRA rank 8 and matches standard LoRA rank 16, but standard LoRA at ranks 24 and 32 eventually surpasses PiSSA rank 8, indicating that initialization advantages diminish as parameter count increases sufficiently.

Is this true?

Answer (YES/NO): NO